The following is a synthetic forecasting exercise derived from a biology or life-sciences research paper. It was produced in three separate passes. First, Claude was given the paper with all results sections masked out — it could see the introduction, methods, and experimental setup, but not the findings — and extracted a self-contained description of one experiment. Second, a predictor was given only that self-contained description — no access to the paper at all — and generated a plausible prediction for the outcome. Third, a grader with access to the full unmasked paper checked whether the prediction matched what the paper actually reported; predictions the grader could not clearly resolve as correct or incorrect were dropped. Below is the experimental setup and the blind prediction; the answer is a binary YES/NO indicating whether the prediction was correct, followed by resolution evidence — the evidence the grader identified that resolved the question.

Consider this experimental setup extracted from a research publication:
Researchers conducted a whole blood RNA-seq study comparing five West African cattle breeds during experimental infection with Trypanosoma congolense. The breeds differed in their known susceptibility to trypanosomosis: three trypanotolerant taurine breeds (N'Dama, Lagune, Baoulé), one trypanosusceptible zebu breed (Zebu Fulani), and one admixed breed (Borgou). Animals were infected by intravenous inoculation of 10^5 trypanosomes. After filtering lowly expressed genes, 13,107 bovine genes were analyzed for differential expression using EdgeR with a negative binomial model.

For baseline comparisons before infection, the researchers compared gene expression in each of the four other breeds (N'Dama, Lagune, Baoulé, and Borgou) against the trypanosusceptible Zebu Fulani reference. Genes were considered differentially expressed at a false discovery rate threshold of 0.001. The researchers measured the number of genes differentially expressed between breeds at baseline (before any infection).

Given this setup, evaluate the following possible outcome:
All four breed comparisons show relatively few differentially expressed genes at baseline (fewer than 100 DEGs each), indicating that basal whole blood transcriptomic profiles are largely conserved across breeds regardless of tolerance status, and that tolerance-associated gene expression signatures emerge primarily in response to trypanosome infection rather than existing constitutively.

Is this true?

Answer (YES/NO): NO